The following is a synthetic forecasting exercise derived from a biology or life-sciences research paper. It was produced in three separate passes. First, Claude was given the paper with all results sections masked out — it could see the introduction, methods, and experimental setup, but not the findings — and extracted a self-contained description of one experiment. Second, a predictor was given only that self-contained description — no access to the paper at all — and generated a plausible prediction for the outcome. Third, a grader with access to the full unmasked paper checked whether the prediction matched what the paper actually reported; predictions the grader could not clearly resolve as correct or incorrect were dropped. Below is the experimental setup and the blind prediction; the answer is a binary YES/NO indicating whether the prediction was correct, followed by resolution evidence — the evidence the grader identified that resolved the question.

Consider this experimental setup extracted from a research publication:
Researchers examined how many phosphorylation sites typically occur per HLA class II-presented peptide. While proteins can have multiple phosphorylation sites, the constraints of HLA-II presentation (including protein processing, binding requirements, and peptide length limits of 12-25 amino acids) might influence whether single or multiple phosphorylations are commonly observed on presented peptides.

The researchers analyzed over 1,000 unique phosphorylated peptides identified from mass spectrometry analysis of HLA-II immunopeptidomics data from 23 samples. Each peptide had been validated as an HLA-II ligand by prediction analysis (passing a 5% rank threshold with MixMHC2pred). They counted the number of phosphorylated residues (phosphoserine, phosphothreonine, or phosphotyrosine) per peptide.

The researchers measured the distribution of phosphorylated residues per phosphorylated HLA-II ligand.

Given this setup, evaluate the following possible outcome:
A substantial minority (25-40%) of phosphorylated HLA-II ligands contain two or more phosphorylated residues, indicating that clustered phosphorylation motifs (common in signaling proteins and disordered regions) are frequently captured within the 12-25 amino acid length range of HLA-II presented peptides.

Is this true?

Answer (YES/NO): NO